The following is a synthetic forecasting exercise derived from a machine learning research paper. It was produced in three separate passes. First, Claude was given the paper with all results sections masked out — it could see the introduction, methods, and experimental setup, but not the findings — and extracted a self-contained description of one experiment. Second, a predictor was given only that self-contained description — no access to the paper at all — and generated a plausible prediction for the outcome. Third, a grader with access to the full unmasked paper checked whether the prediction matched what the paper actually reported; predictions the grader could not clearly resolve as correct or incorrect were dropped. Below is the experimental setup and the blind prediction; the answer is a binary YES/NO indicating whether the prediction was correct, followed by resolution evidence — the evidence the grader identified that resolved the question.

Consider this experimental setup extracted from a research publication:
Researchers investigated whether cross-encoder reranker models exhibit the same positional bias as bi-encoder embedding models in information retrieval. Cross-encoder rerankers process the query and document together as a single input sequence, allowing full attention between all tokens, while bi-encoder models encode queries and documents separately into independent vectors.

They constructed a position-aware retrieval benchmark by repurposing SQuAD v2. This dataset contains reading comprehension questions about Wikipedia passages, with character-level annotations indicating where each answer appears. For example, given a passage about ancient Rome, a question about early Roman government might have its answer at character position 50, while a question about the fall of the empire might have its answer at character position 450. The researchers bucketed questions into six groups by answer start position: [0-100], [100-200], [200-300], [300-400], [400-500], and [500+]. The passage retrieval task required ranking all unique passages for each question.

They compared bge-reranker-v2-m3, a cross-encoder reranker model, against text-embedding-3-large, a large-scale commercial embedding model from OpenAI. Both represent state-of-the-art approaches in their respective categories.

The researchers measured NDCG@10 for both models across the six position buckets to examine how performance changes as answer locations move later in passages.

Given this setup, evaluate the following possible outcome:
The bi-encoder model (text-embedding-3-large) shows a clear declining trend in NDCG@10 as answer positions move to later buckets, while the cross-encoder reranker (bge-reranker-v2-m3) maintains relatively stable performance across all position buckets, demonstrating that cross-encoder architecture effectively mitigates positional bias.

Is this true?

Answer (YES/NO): YES